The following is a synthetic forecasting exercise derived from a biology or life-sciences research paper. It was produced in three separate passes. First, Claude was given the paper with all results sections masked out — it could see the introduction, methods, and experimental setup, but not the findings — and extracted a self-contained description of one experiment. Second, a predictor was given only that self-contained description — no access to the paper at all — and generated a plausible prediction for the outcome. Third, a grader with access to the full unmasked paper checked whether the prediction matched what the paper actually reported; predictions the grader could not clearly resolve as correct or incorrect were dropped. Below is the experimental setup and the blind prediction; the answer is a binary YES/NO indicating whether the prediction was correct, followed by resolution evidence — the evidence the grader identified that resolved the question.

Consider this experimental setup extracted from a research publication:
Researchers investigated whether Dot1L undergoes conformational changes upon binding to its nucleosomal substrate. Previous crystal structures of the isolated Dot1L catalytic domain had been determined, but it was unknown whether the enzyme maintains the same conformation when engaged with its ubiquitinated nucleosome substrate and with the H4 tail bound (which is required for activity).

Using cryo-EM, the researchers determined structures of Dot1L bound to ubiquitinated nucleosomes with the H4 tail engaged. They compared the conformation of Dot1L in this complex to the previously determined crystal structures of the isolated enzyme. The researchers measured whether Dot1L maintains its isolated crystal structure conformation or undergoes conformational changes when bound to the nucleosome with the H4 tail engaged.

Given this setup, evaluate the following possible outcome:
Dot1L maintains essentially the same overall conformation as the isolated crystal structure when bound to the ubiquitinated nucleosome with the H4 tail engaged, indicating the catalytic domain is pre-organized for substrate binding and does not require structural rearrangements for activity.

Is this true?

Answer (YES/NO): NO